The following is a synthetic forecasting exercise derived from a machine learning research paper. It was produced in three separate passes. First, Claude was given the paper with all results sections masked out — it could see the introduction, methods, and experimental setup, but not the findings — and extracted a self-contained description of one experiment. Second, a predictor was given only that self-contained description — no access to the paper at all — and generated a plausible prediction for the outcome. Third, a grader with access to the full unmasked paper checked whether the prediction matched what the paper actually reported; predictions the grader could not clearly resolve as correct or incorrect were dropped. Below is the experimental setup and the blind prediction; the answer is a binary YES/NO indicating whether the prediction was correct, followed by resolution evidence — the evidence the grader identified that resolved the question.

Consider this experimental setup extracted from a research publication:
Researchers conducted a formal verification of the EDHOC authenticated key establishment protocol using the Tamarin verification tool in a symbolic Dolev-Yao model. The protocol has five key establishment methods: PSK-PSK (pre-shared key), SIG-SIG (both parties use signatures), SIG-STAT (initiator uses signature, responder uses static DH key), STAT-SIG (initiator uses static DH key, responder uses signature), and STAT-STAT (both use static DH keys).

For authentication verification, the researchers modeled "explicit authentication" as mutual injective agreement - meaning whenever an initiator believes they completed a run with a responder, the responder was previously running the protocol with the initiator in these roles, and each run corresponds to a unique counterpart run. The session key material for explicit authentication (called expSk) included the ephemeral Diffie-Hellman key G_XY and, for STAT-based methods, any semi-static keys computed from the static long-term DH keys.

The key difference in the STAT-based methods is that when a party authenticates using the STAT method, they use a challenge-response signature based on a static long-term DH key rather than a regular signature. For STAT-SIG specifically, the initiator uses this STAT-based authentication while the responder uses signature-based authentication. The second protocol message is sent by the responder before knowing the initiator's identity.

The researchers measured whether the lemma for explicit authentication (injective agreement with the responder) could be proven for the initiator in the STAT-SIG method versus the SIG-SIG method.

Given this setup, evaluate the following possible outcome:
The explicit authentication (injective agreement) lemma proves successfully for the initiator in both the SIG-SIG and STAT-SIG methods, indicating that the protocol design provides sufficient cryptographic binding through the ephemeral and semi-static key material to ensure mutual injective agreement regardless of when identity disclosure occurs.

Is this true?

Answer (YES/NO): NO